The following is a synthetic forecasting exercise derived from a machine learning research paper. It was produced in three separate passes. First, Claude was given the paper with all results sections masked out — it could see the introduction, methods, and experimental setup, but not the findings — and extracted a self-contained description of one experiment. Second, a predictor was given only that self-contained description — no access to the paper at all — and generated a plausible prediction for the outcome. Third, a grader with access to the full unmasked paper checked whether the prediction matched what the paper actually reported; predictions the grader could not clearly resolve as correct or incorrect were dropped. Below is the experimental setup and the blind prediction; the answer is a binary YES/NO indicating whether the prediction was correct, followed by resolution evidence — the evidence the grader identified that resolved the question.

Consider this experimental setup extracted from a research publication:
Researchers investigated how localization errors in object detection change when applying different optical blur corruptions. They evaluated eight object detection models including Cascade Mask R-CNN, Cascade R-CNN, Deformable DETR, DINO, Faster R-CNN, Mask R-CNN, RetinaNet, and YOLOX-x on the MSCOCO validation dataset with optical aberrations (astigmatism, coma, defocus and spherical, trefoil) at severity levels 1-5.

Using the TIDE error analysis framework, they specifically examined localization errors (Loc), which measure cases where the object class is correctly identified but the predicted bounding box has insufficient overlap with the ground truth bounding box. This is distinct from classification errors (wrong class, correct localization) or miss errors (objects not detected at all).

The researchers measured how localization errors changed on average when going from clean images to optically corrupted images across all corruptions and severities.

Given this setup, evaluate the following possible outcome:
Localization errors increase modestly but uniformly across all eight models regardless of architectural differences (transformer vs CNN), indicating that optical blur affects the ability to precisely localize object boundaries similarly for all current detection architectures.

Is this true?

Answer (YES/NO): NO